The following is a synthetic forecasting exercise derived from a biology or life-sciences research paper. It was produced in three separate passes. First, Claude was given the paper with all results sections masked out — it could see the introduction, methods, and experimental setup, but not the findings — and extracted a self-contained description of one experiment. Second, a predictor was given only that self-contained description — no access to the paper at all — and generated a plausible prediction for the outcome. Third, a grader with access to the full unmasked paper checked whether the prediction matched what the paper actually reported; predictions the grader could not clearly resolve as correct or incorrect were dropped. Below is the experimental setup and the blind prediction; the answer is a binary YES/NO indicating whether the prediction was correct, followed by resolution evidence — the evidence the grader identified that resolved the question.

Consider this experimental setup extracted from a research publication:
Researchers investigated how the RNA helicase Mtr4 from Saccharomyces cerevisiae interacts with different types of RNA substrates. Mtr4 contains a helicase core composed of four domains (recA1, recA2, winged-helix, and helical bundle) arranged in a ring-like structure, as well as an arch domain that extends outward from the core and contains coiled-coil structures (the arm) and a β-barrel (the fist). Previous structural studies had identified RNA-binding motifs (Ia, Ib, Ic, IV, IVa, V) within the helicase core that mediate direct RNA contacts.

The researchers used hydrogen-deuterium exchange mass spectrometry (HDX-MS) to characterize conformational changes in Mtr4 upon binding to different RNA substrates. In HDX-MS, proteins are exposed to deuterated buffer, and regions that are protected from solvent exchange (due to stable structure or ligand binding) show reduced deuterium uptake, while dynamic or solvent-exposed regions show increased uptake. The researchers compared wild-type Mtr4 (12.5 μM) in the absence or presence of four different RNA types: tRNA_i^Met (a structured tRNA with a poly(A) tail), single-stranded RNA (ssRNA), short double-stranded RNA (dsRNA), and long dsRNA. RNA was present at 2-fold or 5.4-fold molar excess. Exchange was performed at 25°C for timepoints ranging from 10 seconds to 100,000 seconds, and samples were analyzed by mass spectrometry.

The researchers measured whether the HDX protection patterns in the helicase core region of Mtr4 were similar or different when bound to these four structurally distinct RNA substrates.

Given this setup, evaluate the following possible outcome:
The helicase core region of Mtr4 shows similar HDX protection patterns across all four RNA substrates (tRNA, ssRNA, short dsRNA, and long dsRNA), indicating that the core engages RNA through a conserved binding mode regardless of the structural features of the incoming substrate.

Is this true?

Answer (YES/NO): YES